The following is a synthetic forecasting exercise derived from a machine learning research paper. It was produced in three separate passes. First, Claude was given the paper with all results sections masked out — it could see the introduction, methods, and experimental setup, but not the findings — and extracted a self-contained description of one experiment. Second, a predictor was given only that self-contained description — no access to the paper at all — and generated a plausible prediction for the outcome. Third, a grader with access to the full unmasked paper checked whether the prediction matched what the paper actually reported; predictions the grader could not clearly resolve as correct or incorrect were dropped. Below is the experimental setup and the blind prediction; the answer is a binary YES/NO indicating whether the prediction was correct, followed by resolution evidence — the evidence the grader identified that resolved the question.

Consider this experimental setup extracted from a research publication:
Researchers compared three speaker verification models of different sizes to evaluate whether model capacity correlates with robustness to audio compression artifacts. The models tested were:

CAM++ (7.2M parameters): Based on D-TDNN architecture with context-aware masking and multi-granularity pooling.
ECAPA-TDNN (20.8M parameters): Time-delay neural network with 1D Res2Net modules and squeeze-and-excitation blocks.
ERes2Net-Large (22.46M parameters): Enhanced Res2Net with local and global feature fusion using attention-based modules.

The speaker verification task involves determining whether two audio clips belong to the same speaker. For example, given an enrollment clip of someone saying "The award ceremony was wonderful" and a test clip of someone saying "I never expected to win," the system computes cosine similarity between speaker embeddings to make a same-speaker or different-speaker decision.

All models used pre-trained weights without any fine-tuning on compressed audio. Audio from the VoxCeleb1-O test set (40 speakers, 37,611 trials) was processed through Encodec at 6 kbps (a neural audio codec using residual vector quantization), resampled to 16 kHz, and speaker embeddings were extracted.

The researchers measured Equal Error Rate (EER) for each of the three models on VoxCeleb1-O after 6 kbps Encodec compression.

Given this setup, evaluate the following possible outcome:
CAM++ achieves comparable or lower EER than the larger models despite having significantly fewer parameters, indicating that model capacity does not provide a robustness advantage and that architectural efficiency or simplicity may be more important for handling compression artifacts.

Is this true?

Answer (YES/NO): YES